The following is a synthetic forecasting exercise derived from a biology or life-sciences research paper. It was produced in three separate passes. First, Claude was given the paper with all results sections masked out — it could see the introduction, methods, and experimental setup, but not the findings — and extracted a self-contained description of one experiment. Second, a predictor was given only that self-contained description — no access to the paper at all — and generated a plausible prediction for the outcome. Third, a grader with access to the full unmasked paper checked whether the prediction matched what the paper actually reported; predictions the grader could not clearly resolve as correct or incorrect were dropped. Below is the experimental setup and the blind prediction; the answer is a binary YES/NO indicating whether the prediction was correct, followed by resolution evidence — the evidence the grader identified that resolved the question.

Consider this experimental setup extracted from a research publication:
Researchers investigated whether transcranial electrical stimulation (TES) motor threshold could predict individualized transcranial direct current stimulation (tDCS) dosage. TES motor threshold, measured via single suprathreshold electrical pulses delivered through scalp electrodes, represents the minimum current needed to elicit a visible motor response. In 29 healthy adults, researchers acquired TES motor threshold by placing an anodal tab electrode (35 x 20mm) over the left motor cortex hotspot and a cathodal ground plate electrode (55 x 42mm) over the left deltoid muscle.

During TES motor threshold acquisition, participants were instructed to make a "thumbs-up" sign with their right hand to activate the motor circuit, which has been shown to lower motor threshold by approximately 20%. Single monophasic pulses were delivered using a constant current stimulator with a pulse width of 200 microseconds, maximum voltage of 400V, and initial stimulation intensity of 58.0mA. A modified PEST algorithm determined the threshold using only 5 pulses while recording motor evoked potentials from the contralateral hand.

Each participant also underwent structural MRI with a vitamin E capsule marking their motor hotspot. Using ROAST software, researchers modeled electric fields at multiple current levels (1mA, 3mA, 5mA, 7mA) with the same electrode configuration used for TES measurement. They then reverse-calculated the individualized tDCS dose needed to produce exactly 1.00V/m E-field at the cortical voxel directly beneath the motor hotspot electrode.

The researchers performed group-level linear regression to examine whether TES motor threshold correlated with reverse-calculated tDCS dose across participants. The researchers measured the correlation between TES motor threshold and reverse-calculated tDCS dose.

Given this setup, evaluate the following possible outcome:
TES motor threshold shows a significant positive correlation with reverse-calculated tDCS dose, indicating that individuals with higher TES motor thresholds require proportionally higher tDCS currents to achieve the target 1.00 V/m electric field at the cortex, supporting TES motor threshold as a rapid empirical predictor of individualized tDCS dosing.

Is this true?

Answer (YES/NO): YES